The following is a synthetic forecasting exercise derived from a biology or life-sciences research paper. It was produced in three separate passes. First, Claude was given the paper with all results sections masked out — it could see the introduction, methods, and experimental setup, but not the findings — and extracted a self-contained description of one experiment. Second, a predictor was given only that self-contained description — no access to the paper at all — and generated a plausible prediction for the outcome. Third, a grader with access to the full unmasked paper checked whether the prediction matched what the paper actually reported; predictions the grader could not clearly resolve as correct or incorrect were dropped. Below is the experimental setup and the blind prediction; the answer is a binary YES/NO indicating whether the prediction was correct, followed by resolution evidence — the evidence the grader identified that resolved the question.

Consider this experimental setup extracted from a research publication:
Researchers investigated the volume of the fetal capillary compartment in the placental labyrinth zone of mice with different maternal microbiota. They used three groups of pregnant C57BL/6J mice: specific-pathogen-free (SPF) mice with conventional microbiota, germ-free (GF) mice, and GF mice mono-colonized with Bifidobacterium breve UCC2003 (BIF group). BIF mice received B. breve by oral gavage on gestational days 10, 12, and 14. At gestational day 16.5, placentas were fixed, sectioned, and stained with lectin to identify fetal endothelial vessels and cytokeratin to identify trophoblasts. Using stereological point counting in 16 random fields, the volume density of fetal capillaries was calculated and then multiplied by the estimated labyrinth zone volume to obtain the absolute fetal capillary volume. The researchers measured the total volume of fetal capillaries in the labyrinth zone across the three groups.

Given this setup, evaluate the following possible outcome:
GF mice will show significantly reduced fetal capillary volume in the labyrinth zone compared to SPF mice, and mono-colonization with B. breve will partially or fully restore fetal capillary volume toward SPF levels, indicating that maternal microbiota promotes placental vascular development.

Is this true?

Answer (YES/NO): YES